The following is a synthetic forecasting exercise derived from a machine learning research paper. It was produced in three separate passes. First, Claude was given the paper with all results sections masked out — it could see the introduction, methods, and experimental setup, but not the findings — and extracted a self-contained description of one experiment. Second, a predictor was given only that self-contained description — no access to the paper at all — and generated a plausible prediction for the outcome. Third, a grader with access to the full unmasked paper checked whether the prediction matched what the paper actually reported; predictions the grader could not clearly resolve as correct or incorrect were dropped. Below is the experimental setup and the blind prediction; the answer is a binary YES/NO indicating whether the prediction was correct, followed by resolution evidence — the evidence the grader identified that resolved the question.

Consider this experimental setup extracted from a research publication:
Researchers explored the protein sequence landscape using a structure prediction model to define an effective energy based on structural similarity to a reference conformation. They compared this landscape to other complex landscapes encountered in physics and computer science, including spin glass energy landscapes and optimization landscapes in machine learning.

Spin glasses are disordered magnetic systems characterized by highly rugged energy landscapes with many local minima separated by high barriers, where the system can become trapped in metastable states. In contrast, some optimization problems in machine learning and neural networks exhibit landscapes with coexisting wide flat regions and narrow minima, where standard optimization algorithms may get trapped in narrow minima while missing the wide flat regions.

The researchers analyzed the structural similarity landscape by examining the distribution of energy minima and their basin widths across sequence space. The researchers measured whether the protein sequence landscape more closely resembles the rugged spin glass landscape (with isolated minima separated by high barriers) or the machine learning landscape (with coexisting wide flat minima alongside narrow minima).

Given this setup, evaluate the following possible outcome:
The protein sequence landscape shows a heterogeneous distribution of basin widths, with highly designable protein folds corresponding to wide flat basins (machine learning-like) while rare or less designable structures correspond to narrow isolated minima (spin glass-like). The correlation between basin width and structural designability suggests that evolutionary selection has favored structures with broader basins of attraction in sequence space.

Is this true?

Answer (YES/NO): NO